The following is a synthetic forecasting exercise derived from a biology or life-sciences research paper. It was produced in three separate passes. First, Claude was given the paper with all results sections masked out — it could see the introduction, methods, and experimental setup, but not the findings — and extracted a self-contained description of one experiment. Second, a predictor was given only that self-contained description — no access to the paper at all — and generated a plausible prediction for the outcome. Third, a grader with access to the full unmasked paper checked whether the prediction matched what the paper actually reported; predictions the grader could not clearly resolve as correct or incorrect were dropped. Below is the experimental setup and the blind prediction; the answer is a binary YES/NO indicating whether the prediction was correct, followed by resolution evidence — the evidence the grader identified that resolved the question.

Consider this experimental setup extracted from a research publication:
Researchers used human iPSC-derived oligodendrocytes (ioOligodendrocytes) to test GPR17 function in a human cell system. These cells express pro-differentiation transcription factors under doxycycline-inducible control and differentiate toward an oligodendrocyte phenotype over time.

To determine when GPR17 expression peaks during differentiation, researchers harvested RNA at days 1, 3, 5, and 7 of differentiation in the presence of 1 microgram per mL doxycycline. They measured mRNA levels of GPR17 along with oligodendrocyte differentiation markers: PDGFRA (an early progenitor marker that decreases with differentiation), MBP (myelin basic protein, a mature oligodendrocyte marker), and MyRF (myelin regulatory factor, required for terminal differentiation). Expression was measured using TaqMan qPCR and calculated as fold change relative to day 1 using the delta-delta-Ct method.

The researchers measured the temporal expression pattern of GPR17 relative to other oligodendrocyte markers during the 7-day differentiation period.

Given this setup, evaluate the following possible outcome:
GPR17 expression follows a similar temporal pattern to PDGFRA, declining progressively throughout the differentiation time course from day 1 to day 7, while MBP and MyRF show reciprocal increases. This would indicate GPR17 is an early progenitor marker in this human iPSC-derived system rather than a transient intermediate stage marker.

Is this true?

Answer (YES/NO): NO